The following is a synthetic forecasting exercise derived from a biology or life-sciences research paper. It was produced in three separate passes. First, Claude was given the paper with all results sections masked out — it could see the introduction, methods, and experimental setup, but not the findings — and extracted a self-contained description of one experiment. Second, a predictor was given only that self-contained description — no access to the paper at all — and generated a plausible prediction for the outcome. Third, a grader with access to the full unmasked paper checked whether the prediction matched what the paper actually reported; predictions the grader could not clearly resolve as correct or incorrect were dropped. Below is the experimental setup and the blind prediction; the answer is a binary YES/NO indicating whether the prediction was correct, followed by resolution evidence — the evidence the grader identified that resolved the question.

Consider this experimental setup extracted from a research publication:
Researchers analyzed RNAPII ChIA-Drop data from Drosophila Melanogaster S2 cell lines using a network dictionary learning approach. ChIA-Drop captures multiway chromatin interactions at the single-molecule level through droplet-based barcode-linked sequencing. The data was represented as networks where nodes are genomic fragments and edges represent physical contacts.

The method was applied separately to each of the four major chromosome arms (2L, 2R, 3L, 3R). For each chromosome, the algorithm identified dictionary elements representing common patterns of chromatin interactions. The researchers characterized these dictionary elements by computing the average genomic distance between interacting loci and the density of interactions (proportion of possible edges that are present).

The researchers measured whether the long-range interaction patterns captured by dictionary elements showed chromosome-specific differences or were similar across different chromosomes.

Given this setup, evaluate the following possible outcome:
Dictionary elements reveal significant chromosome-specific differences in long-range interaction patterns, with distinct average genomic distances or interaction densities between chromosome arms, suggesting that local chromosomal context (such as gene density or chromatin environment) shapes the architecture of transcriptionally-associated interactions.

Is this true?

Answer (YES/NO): YES